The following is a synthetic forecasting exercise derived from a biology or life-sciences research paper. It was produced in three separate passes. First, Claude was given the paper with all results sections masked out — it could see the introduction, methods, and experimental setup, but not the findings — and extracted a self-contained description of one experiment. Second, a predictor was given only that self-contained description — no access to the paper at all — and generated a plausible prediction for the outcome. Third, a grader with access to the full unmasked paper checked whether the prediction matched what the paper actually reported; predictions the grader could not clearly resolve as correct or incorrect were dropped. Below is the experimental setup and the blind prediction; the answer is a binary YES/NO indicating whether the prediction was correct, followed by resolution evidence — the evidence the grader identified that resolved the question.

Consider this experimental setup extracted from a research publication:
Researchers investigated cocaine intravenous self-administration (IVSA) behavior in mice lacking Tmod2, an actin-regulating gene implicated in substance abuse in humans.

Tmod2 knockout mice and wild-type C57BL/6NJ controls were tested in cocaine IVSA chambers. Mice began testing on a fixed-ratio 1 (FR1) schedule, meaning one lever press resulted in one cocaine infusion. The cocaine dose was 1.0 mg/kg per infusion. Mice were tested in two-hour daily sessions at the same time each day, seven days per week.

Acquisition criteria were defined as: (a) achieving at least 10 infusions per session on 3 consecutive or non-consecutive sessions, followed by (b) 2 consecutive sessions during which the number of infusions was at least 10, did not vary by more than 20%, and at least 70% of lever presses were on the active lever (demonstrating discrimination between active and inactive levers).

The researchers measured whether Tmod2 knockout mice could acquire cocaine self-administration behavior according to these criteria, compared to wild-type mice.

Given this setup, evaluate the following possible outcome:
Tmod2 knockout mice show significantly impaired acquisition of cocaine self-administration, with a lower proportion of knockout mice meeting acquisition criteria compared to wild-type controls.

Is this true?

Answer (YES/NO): YES